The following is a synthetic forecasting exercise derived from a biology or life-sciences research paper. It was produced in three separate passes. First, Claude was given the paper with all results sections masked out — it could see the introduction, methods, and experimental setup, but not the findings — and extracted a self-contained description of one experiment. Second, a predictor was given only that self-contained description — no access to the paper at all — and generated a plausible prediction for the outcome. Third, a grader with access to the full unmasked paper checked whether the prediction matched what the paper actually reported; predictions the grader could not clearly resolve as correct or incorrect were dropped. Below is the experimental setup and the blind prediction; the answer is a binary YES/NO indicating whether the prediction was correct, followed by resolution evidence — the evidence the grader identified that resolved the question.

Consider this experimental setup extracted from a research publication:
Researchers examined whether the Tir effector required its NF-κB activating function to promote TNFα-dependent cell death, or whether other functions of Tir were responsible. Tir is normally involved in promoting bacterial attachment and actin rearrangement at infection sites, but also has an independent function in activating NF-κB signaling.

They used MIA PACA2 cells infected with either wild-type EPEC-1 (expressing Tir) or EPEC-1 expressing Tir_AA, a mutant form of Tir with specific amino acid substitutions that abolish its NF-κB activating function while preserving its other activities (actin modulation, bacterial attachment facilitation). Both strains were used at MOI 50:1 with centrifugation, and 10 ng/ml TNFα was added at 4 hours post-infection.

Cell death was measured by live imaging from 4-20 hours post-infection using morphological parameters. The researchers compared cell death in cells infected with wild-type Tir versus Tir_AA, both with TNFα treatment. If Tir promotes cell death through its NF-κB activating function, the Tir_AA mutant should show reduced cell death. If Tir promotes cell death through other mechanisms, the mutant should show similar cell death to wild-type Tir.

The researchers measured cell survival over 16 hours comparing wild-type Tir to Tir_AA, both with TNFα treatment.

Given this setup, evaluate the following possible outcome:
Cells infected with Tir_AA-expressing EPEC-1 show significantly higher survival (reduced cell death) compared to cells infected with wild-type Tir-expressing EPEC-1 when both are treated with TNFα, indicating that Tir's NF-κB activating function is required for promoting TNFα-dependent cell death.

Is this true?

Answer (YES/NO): NO